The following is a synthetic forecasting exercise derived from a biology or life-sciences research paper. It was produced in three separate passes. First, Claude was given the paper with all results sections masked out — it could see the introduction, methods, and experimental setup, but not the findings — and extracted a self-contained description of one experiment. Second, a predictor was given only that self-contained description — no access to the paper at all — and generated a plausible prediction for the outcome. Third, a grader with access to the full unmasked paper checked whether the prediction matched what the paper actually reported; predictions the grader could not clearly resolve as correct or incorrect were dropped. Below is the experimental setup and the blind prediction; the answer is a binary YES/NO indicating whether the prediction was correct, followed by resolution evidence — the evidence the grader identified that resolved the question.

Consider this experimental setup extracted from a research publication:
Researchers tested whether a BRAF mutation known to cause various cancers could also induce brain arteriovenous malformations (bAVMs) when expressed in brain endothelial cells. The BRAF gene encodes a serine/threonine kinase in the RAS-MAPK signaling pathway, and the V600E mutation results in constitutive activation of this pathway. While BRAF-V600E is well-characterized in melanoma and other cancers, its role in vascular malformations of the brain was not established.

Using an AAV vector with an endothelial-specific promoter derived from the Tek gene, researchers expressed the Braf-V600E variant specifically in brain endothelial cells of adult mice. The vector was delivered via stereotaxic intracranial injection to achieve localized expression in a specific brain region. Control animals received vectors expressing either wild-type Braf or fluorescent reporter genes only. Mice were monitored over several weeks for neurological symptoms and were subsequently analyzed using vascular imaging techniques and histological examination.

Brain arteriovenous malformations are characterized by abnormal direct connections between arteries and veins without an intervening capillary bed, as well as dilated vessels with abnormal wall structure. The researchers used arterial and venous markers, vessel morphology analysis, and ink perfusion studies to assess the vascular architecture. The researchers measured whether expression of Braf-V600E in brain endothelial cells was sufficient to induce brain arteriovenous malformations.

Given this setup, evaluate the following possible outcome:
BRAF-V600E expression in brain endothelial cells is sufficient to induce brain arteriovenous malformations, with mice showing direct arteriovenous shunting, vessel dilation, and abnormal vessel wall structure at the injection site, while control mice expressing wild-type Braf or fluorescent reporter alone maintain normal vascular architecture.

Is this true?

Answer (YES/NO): YES